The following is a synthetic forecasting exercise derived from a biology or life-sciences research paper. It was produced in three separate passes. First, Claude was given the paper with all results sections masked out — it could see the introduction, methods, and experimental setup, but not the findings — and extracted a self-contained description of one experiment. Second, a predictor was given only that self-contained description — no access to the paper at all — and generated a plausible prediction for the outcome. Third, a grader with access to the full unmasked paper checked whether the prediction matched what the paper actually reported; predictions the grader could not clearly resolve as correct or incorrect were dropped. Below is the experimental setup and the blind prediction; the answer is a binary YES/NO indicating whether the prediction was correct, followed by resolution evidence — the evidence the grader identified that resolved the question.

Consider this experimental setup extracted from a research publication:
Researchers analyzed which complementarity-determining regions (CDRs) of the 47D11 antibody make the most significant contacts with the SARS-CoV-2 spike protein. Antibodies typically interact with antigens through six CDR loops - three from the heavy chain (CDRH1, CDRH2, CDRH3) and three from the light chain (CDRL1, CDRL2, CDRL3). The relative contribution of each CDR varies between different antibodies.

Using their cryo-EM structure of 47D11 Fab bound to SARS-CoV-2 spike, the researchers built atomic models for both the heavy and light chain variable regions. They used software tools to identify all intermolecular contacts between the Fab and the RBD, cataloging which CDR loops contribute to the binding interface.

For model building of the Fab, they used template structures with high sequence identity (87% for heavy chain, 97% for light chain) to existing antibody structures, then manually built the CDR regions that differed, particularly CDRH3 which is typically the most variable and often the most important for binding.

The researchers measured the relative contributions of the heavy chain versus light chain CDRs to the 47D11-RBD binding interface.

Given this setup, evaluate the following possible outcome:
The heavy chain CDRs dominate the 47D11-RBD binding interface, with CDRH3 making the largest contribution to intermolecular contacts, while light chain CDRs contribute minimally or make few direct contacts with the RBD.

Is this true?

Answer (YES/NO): NO